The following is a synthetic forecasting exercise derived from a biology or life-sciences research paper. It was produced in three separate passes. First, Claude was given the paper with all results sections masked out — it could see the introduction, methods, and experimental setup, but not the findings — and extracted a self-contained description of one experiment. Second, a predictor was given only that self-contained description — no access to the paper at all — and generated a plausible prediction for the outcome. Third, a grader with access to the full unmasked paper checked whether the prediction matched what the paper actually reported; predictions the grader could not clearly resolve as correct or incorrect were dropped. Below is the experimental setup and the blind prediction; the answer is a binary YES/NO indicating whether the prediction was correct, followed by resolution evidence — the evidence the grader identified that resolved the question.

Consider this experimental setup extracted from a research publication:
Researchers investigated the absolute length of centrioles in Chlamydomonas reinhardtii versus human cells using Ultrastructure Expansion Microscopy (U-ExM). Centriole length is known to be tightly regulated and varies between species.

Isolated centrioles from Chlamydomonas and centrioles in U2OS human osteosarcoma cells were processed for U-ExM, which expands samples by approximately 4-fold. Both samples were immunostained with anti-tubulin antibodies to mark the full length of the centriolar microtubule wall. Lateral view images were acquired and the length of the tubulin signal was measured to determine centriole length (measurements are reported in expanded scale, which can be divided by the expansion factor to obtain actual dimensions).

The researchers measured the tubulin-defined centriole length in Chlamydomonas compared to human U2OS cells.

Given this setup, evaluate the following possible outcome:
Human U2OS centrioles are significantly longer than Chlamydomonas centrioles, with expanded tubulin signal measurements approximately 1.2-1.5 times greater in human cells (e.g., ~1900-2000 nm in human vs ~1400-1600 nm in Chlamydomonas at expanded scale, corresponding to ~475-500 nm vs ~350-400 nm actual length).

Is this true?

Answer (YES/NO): NO